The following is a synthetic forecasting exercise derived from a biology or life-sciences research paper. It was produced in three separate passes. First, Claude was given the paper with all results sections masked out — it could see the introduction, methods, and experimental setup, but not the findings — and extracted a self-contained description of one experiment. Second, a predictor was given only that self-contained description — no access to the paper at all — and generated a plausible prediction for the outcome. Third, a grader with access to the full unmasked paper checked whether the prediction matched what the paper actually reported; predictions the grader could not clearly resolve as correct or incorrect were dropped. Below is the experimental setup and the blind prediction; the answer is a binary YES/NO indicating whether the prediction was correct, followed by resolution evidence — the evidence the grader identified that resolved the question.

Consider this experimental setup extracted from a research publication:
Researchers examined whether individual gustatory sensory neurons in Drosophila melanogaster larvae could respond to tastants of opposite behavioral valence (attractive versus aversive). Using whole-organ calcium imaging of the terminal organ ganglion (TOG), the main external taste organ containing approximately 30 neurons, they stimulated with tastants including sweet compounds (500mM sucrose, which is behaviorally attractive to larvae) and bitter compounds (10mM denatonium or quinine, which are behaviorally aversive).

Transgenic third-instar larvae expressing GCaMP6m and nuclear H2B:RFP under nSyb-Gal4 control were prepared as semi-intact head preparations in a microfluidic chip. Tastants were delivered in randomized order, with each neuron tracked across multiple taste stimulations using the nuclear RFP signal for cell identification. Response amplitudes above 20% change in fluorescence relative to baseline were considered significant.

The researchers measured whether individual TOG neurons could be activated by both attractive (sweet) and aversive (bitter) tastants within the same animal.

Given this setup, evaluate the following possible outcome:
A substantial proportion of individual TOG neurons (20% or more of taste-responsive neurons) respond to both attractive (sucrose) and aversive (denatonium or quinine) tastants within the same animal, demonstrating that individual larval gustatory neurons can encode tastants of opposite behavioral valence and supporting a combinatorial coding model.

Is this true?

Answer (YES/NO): NO